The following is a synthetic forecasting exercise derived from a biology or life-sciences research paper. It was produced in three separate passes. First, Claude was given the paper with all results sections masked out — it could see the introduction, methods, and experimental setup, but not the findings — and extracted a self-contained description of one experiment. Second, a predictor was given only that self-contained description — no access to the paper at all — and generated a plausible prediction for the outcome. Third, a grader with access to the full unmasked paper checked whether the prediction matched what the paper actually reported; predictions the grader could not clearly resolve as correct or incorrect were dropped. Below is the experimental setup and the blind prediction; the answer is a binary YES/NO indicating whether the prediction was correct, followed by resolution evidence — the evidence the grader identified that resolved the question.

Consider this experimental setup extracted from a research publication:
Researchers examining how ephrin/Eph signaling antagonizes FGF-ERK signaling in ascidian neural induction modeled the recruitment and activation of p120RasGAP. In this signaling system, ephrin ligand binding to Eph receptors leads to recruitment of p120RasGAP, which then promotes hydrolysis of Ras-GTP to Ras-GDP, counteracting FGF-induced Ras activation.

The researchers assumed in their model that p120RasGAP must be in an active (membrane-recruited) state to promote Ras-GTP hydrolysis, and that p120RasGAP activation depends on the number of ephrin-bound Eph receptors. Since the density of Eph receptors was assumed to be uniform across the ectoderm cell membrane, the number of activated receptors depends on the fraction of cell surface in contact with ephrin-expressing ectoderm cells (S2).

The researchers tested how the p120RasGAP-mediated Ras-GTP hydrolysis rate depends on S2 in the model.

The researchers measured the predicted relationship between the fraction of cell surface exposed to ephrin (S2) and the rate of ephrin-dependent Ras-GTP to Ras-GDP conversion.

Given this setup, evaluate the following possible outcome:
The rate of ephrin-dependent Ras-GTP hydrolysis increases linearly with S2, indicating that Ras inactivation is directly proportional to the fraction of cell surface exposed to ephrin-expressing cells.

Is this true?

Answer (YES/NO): NO